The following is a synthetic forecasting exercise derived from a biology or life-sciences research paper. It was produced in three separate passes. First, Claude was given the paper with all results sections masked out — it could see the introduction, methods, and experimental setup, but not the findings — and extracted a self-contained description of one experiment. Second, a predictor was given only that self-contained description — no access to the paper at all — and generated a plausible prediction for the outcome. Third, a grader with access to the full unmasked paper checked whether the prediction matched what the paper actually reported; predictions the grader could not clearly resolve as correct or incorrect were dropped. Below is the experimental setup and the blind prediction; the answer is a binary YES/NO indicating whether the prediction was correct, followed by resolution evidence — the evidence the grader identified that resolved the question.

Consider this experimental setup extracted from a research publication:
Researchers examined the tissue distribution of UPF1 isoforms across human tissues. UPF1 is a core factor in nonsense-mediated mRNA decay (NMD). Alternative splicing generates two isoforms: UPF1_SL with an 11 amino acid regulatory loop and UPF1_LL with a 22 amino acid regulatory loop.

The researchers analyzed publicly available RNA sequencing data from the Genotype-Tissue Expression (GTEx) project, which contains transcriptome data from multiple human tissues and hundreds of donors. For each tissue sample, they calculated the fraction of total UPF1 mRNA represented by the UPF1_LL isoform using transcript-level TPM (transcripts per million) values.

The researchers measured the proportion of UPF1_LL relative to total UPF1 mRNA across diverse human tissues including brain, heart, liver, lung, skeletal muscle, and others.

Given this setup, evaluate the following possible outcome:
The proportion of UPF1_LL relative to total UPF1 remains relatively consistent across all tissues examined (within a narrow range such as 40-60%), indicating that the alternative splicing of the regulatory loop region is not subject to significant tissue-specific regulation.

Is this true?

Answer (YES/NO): NO